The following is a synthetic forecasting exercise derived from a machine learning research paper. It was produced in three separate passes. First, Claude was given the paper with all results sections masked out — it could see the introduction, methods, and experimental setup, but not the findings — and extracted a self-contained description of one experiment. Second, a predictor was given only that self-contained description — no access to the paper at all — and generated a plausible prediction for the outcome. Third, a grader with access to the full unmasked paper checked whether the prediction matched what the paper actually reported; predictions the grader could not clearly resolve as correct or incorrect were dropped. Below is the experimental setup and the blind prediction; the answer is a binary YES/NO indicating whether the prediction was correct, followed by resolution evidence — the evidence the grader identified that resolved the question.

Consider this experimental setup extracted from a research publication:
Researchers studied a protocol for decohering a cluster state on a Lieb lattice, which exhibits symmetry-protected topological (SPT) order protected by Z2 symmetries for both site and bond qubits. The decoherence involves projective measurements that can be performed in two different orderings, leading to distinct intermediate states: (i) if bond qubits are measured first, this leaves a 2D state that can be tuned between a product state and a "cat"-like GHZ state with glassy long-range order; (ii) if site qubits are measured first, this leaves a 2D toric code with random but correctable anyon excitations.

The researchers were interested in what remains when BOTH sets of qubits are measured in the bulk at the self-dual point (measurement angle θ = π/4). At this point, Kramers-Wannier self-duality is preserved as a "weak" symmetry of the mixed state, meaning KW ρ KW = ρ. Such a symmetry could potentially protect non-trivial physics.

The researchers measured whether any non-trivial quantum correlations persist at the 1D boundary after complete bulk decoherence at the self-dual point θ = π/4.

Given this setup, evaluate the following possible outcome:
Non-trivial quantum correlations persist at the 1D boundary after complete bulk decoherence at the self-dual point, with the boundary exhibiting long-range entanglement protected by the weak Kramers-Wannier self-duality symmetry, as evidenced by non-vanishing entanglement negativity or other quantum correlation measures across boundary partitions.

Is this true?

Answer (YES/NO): YES